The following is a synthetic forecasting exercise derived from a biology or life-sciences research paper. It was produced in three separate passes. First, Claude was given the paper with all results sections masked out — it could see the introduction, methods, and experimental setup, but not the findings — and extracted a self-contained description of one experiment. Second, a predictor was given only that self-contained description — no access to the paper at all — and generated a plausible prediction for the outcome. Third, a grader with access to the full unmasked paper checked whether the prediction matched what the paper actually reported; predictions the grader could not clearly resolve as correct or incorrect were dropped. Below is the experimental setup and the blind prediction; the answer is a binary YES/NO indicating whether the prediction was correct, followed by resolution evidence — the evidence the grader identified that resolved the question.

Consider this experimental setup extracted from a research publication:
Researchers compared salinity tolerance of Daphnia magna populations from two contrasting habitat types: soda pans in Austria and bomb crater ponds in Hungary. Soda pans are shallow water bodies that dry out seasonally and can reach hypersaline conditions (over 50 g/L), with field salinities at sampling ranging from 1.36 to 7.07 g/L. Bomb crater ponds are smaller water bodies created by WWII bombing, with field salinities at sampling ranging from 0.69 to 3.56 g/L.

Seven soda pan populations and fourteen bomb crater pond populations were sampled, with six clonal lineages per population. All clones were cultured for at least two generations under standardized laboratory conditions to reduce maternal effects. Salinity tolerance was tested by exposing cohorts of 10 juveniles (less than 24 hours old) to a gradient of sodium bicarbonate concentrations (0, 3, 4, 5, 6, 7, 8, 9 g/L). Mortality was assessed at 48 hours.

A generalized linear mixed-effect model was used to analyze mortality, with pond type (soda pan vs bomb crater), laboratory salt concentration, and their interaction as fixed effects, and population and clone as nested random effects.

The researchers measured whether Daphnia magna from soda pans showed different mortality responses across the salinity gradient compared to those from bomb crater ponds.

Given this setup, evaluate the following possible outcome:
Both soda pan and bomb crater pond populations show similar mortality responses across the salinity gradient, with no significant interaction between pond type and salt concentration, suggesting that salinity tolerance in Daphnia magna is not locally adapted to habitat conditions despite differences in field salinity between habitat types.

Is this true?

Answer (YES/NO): NO